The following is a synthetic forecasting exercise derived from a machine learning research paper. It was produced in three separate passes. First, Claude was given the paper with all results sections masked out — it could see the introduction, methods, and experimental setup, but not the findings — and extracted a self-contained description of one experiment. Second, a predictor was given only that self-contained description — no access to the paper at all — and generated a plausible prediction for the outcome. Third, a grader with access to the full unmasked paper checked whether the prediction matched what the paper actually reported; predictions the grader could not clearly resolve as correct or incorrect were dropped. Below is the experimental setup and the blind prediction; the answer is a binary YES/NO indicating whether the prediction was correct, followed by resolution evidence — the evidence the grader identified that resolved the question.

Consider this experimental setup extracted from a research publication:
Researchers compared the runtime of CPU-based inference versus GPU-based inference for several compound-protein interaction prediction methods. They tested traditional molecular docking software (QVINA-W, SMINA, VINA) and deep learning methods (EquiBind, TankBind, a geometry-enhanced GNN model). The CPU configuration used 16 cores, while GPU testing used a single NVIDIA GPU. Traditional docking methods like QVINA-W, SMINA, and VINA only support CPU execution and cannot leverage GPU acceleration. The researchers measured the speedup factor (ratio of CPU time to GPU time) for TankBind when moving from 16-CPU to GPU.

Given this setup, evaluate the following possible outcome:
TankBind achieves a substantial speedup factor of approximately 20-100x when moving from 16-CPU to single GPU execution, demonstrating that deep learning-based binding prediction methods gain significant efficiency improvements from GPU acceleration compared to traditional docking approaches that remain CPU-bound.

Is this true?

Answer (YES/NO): NO